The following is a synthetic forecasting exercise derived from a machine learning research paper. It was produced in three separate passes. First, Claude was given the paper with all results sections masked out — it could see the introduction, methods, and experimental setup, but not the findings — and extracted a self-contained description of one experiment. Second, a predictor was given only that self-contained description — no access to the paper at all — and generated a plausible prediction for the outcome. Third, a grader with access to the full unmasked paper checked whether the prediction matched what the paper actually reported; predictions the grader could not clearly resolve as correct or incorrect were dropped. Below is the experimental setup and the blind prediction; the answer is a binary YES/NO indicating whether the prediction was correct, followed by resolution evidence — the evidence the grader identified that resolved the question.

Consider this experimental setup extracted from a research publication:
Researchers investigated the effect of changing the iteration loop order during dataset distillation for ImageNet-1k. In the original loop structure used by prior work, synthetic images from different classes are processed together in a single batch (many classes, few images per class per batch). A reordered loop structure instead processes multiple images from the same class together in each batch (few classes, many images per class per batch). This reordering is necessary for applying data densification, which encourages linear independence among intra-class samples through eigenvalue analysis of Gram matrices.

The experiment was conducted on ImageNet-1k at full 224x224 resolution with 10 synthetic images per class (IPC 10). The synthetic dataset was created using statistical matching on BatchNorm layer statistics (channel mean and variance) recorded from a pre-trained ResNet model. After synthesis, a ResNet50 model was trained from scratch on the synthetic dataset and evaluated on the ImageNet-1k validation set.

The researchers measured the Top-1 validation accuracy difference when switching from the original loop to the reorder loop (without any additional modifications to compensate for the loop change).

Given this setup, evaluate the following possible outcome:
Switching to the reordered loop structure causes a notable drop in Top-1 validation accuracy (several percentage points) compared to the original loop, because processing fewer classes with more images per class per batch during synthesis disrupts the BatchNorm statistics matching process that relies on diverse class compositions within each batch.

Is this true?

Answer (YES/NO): YES